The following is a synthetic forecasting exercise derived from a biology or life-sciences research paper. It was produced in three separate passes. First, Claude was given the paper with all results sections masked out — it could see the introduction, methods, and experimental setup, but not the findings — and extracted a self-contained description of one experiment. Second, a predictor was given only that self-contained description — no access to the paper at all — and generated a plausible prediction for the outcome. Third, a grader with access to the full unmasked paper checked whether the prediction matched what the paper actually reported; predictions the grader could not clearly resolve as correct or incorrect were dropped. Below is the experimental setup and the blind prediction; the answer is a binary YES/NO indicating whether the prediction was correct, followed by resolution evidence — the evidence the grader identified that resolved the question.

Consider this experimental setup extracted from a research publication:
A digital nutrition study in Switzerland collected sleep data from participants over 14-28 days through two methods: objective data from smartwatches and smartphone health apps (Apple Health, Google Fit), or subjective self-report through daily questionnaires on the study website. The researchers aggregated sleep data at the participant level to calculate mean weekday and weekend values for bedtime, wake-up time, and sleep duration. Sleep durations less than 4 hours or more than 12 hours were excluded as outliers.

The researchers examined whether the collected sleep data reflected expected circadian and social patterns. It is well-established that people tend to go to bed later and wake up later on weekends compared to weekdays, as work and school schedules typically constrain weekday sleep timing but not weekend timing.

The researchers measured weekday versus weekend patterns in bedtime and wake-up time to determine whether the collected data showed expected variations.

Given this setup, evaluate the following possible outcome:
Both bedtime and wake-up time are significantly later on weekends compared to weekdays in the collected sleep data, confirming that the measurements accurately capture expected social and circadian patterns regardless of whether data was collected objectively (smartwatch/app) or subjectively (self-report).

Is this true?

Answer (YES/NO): NO